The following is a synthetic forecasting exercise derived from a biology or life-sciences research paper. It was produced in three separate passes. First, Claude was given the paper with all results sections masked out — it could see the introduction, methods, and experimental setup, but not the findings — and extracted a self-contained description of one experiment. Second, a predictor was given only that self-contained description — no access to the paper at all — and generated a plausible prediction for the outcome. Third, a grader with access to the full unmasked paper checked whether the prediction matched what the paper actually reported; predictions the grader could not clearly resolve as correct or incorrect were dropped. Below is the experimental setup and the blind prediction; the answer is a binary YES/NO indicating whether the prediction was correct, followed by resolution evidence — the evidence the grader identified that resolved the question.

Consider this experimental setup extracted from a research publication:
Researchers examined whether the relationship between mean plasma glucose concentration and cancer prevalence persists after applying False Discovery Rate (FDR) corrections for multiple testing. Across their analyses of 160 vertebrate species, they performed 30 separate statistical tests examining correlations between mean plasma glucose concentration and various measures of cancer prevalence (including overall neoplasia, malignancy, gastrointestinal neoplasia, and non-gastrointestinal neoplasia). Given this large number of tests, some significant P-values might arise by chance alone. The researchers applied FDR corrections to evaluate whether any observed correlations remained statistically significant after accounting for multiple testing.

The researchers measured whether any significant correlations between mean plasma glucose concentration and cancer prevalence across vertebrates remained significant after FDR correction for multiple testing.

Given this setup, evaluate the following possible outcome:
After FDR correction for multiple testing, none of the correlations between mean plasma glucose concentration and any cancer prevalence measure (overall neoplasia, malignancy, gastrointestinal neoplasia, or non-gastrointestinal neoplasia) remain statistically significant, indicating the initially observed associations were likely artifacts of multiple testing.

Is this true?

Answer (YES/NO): NO